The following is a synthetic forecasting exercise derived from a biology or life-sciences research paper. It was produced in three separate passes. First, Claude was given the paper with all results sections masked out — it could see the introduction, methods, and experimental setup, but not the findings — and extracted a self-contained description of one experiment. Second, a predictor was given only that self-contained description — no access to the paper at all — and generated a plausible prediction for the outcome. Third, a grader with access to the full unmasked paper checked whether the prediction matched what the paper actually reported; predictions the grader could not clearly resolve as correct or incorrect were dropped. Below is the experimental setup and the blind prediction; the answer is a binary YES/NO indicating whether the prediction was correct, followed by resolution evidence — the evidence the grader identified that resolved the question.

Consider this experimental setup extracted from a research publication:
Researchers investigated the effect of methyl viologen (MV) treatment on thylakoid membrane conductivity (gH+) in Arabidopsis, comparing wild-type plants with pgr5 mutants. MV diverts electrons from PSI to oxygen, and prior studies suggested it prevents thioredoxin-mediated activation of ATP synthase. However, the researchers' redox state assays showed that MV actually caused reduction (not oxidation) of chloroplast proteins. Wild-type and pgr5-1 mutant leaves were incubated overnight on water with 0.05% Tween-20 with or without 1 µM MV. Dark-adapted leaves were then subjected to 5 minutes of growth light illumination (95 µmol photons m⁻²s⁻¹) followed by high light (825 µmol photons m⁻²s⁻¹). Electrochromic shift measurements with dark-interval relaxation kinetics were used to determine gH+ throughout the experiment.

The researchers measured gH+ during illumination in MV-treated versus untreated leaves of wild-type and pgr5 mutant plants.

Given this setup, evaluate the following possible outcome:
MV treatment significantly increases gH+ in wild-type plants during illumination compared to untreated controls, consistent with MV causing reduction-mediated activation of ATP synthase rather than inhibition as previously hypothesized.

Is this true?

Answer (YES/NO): NO